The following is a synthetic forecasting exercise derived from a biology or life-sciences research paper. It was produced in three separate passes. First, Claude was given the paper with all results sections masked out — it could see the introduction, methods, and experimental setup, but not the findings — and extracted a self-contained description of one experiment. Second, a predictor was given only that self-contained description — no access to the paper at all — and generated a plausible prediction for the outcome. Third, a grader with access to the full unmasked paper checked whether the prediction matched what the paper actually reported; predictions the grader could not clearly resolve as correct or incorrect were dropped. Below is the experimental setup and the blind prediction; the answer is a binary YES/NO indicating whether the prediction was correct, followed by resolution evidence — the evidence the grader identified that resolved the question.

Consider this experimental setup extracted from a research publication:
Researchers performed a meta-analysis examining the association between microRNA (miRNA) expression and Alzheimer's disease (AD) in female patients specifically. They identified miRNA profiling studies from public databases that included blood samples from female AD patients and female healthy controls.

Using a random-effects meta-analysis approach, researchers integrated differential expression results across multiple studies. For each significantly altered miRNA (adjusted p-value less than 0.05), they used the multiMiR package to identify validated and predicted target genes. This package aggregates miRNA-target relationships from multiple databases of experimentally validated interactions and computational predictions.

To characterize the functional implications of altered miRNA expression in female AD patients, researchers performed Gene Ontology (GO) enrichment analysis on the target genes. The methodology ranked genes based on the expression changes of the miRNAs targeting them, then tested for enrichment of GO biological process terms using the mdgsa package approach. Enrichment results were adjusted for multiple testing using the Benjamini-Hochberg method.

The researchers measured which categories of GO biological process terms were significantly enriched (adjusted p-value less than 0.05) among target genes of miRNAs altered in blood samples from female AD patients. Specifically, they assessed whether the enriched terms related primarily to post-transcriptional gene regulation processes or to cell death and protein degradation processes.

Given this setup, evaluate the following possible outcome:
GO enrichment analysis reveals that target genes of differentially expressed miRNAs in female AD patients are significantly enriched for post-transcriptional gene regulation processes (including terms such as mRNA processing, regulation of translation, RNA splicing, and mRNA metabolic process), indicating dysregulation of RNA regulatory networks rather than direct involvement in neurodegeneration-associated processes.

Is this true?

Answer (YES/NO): YES